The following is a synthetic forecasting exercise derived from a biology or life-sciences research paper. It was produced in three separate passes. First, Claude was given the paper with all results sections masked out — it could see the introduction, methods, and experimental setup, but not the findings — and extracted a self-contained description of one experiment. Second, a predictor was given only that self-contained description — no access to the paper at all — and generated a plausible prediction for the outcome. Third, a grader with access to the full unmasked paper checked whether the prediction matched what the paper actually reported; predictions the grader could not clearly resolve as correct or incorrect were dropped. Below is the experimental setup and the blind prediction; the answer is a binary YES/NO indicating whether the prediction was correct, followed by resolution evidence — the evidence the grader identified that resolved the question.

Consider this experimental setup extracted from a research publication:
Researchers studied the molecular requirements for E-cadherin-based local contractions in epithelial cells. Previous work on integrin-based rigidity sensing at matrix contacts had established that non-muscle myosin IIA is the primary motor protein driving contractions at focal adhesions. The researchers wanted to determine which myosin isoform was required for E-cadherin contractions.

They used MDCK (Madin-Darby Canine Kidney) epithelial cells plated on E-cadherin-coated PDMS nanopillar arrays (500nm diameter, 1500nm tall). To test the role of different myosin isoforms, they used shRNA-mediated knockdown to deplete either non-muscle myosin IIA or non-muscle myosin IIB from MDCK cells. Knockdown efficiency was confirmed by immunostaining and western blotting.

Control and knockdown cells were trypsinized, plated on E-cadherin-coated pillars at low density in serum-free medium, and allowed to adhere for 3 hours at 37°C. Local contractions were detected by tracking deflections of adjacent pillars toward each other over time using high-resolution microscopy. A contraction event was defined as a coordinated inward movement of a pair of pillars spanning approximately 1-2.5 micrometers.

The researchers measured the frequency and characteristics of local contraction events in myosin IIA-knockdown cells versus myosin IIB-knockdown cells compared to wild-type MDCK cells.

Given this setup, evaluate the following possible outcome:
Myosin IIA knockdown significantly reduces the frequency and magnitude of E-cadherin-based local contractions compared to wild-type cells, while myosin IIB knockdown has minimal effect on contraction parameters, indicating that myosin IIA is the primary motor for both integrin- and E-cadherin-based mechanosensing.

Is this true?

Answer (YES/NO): NO